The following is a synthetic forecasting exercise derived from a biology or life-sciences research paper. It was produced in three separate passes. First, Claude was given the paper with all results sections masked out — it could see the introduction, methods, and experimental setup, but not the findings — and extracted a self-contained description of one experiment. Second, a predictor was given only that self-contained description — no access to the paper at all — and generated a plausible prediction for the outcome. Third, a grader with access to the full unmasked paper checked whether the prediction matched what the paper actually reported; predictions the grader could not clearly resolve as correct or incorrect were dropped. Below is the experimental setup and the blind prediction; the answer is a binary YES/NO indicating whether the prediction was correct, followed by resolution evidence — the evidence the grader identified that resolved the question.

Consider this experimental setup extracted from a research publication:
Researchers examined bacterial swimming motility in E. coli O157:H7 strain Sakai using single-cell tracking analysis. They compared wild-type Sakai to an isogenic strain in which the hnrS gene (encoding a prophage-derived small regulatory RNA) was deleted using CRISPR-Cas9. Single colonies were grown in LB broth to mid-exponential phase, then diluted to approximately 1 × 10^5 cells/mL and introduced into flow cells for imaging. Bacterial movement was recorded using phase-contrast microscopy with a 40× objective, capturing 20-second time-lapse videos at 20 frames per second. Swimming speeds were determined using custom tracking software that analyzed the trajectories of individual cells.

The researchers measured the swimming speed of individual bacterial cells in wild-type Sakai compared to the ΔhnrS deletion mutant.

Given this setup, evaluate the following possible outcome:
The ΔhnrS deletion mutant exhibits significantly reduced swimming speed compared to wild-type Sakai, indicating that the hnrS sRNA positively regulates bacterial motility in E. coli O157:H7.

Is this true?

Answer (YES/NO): NO